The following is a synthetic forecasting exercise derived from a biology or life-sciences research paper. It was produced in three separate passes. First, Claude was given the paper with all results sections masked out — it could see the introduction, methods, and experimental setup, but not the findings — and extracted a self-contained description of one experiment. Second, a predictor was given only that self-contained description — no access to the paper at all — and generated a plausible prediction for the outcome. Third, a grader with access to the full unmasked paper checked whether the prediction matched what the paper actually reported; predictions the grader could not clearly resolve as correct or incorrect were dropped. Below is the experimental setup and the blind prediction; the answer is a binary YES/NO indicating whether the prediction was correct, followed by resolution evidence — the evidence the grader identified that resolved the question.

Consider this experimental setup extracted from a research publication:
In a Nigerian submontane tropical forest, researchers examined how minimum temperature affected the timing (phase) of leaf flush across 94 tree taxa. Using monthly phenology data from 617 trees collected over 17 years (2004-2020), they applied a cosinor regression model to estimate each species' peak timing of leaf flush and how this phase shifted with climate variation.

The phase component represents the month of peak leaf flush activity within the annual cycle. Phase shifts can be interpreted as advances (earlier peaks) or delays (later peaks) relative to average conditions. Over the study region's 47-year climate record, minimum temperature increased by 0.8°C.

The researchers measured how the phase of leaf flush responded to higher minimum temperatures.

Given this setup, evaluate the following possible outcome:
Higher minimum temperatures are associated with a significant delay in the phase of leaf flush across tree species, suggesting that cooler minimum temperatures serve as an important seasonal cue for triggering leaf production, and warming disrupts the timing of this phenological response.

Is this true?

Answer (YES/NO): NO